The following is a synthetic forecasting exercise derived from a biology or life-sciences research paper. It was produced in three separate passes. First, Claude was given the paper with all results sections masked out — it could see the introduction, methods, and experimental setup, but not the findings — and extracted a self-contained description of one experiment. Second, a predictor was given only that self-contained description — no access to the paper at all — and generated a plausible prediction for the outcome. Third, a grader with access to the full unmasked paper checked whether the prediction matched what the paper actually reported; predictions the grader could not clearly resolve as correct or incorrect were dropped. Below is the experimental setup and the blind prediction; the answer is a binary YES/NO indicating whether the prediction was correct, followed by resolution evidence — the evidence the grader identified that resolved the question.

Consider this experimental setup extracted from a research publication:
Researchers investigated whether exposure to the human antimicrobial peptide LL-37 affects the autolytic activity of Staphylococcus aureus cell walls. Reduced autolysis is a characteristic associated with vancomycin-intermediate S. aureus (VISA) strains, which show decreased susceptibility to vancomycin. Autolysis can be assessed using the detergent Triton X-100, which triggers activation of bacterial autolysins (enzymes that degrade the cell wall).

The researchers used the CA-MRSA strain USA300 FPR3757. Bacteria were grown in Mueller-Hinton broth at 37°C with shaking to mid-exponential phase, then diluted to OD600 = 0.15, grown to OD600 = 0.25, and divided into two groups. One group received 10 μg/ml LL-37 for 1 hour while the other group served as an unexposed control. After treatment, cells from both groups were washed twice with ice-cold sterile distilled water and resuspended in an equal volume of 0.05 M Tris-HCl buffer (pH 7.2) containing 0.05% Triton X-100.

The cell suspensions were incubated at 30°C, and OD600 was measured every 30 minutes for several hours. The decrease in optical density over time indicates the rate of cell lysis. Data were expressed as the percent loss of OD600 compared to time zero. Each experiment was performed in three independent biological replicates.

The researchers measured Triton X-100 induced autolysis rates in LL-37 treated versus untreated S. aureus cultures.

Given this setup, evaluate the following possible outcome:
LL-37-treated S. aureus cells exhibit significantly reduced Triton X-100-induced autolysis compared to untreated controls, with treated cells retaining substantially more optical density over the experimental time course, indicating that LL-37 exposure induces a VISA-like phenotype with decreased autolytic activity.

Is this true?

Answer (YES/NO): NO